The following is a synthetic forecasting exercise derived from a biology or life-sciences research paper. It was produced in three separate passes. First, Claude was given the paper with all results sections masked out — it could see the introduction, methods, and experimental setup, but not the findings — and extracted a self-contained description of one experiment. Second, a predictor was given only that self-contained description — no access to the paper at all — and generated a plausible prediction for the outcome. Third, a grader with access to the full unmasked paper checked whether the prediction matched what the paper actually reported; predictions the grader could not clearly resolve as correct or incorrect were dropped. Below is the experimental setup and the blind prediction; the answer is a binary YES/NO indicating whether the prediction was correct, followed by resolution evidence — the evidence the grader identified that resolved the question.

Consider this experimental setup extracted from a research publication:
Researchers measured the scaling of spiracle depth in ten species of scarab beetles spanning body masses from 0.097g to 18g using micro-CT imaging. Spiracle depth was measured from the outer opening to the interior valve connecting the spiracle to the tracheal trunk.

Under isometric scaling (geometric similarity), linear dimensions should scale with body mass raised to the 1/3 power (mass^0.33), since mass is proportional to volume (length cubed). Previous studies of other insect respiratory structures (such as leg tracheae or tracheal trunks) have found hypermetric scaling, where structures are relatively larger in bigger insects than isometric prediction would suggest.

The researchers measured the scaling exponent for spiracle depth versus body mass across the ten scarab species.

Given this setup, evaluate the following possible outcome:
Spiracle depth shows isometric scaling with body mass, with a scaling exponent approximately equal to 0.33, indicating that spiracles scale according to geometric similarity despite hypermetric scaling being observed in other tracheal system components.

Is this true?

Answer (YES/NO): YES